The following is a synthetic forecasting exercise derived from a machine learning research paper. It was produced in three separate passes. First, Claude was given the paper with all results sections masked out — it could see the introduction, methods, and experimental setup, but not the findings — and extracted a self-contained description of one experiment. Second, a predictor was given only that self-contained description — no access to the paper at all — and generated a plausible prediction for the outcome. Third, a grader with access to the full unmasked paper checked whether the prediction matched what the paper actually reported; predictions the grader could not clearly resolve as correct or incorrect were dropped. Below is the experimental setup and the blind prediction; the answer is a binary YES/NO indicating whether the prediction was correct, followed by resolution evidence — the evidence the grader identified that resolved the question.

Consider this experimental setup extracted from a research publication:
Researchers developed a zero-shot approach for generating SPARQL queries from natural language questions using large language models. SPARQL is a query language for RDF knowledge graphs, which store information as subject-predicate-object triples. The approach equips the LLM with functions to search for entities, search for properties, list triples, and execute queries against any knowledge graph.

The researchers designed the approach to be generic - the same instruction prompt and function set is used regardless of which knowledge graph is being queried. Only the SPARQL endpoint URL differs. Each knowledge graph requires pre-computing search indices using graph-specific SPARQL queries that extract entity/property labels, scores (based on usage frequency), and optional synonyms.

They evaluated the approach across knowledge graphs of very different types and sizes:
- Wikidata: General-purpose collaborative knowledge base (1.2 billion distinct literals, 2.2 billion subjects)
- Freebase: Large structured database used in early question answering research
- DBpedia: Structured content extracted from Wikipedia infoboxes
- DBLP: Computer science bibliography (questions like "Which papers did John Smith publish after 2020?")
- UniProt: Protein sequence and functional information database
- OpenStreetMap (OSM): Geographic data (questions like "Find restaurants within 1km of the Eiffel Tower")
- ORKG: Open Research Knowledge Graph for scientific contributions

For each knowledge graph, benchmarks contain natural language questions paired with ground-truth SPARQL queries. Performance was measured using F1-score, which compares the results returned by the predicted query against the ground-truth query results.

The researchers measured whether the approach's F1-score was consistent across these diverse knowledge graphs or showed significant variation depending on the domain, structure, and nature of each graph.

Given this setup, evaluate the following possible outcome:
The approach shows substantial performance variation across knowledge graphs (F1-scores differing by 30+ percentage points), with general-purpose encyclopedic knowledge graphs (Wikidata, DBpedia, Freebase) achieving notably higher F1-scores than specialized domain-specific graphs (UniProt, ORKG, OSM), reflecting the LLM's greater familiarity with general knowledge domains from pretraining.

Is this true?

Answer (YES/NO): NO